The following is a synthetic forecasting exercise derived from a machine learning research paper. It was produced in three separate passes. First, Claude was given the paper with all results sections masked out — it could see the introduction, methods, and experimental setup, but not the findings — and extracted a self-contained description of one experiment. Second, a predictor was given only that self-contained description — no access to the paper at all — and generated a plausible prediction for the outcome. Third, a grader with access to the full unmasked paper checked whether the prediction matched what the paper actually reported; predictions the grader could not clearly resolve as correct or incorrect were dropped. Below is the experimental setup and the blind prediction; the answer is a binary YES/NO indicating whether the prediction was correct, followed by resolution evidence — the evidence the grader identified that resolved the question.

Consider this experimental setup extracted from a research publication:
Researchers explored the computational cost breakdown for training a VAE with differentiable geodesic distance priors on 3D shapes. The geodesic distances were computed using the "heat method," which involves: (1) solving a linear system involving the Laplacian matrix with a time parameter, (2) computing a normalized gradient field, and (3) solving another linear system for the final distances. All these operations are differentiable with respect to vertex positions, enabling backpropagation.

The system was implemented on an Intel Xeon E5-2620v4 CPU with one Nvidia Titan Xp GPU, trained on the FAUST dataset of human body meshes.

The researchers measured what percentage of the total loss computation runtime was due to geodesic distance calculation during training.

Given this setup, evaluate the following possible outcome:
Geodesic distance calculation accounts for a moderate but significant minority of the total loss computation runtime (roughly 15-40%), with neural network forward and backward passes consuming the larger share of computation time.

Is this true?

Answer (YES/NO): NO